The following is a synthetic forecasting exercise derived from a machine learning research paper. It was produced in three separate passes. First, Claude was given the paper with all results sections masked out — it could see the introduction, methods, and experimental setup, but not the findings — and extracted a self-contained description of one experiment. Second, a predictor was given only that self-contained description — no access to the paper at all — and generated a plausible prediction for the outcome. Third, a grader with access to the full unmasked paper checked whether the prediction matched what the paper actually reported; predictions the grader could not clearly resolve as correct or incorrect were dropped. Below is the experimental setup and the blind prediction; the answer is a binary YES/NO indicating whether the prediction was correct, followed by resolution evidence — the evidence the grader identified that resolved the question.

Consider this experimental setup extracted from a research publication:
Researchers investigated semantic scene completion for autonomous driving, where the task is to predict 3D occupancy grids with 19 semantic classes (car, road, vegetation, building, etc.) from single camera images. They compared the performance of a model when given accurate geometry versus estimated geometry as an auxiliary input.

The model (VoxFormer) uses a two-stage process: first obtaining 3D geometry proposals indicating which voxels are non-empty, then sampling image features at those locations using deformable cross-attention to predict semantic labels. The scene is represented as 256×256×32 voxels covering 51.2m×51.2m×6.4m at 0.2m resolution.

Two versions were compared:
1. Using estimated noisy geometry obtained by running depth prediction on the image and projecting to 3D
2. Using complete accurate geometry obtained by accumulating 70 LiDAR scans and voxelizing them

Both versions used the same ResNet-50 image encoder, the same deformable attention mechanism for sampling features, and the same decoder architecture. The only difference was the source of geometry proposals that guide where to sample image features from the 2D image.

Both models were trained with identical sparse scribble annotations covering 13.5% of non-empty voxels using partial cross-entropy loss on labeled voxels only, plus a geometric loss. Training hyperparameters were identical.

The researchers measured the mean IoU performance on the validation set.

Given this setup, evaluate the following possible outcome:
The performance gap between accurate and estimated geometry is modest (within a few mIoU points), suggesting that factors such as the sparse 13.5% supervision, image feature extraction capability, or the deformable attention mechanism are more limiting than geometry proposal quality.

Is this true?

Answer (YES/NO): NO